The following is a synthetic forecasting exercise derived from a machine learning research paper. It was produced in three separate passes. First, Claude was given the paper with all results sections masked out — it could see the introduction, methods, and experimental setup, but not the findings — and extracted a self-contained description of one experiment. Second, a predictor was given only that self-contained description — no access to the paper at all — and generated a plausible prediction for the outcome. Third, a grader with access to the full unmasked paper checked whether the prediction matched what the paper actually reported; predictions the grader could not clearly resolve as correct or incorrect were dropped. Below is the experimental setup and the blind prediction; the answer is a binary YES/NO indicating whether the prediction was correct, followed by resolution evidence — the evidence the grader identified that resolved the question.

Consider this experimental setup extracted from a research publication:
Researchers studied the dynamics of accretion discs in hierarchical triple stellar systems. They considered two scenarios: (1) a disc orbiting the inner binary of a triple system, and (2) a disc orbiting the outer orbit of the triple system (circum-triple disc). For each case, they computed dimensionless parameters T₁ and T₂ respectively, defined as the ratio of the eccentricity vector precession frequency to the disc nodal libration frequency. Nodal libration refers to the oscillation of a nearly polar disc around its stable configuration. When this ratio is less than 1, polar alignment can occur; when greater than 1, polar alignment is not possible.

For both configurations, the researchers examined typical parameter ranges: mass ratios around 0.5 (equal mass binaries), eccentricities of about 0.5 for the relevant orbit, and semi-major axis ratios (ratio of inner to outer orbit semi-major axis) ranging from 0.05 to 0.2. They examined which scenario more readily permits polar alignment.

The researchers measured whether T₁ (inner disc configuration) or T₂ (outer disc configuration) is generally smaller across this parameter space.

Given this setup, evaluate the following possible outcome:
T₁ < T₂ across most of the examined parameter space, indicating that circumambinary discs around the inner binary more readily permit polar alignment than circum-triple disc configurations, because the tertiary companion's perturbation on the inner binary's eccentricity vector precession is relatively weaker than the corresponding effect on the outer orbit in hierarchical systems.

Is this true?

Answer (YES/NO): YES